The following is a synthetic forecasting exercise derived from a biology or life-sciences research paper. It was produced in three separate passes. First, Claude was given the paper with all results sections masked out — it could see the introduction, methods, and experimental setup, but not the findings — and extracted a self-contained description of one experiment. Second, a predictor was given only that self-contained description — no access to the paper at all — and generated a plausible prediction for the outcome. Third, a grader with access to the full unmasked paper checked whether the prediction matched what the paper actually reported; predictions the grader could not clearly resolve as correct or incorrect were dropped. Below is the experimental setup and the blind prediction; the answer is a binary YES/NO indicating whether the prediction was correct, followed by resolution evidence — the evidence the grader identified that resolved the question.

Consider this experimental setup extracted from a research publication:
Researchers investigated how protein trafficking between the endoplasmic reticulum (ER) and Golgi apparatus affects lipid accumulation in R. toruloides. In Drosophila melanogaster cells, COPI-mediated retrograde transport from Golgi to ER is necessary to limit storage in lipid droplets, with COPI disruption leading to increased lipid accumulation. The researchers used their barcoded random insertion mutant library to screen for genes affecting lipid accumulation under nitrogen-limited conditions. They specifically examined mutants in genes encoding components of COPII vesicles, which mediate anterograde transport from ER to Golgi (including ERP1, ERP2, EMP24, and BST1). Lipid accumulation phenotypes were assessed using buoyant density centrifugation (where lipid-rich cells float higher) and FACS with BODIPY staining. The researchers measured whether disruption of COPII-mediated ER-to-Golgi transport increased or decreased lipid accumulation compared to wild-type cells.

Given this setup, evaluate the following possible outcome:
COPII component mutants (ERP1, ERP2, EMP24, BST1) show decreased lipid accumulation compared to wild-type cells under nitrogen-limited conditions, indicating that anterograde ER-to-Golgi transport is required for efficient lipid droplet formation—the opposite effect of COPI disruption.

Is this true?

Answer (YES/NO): NO